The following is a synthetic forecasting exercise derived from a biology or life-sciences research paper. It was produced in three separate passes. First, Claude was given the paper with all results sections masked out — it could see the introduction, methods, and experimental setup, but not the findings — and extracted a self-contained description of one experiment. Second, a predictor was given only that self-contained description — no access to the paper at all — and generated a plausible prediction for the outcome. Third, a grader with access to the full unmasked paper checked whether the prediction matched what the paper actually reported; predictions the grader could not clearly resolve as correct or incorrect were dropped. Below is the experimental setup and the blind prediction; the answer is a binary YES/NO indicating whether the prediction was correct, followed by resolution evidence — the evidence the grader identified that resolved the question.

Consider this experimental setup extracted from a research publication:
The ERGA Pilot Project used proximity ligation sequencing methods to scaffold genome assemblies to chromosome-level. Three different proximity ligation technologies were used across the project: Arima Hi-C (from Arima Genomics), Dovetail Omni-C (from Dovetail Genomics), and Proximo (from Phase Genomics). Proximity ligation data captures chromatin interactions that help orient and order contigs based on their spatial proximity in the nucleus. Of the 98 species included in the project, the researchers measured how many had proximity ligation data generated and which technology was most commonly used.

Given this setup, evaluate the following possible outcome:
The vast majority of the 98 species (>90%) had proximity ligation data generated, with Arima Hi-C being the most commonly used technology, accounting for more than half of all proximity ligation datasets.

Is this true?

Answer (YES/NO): NO